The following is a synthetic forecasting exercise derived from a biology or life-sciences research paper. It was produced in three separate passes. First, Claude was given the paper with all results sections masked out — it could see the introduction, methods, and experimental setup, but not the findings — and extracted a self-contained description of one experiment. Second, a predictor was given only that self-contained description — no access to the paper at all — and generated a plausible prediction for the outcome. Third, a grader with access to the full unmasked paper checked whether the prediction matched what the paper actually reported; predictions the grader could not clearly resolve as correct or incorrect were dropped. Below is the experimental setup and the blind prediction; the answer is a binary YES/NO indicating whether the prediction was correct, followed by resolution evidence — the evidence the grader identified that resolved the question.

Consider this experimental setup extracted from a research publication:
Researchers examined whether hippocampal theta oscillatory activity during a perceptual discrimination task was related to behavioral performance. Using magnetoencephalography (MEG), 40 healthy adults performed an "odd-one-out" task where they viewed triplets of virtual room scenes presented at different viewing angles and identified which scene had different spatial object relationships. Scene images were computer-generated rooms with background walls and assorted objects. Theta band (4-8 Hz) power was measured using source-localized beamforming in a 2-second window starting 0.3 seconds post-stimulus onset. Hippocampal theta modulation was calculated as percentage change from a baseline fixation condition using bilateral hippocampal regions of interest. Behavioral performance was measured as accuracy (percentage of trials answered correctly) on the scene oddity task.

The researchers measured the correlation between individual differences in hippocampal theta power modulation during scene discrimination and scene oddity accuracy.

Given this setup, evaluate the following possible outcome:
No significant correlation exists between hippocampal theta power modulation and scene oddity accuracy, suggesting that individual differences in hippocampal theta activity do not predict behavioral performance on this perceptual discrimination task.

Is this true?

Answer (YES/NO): NO